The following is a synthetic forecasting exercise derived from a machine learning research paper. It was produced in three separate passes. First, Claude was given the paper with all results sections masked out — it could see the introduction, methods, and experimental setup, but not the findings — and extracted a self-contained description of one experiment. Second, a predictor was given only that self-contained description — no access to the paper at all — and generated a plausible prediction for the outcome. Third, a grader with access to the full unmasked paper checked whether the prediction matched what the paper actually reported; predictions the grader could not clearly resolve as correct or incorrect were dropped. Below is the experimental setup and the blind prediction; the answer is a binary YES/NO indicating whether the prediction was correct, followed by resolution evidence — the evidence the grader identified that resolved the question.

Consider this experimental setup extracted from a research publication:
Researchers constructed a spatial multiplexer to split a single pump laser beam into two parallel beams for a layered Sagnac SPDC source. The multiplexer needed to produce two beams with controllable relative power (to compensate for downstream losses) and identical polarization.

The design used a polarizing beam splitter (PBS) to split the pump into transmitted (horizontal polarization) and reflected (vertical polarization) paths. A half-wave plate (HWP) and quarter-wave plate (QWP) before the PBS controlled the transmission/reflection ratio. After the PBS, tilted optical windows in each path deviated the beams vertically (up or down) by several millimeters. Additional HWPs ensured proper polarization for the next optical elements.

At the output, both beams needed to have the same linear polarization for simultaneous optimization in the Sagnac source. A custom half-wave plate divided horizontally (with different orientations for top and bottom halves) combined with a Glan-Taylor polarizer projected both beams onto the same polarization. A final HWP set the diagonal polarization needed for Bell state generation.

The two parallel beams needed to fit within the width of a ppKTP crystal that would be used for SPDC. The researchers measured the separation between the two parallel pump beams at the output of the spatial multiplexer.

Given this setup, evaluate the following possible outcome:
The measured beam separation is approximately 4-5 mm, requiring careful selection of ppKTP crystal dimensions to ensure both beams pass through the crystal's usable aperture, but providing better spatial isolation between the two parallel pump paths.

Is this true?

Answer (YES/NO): YES